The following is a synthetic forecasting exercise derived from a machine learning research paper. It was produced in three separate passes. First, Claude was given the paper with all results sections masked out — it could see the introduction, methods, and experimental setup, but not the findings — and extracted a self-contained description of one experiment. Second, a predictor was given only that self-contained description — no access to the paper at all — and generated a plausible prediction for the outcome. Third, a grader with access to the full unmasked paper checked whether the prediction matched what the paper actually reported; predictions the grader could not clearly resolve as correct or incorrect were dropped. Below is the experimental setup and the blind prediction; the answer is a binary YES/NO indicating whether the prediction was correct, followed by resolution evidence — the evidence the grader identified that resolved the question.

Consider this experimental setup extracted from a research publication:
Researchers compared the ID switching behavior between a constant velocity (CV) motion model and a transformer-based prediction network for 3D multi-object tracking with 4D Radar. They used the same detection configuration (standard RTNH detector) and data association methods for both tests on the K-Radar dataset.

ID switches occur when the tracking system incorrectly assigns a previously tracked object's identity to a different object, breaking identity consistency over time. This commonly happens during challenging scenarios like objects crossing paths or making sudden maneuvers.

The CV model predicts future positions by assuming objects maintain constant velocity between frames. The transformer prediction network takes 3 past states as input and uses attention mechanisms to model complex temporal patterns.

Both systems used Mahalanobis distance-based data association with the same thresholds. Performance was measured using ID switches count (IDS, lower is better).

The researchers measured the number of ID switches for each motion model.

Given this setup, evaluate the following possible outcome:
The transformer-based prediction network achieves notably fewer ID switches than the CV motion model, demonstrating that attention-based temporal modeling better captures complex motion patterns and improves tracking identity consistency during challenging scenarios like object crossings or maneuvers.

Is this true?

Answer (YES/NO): NO